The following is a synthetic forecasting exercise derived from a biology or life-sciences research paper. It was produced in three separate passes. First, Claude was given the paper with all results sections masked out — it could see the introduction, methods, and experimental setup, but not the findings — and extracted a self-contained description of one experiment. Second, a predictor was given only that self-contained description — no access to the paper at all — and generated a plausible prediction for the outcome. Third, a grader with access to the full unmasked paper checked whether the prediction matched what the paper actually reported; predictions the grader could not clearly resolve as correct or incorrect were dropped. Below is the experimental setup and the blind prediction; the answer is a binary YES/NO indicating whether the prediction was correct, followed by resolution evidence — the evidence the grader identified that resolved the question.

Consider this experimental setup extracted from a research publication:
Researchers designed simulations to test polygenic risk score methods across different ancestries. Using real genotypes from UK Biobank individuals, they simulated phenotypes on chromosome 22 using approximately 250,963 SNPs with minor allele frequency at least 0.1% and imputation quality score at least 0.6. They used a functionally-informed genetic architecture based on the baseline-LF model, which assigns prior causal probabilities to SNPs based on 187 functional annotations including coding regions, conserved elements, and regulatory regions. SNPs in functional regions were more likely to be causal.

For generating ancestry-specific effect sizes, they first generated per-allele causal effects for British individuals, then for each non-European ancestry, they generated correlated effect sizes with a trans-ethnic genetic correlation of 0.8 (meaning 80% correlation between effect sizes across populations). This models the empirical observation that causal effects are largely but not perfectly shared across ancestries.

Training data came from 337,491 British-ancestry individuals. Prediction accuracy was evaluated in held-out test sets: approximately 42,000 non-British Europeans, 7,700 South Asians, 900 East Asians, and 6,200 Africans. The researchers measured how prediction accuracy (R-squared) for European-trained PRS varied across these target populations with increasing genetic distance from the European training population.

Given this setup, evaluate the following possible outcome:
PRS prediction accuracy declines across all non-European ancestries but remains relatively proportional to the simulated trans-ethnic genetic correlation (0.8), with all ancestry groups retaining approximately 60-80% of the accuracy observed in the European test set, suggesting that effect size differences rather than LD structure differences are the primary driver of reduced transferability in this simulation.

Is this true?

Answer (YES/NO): NO